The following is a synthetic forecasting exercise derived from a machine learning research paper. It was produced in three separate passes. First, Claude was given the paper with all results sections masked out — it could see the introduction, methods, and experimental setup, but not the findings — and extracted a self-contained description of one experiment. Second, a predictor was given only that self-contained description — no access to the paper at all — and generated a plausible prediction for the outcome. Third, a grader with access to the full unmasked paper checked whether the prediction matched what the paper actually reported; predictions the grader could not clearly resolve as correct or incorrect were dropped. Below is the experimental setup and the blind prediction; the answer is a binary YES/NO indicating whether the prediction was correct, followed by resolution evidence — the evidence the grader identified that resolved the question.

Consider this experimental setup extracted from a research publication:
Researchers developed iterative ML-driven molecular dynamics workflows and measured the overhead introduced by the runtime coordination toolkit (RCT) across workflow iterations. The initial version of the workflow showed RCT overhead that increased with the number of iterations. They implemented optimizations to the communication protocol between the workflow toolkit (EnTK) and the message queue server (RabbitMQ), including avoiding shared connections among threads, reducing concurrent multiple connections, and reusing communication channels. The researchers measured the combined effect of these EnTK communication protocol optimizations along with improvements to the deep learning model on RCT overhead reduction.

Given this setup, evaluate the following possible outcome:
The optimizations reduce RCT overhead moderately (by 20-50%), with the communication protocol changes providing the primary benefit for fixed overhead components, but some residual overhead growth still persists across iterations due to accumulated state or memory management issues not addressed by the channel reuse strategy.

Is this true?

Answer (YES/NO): NO